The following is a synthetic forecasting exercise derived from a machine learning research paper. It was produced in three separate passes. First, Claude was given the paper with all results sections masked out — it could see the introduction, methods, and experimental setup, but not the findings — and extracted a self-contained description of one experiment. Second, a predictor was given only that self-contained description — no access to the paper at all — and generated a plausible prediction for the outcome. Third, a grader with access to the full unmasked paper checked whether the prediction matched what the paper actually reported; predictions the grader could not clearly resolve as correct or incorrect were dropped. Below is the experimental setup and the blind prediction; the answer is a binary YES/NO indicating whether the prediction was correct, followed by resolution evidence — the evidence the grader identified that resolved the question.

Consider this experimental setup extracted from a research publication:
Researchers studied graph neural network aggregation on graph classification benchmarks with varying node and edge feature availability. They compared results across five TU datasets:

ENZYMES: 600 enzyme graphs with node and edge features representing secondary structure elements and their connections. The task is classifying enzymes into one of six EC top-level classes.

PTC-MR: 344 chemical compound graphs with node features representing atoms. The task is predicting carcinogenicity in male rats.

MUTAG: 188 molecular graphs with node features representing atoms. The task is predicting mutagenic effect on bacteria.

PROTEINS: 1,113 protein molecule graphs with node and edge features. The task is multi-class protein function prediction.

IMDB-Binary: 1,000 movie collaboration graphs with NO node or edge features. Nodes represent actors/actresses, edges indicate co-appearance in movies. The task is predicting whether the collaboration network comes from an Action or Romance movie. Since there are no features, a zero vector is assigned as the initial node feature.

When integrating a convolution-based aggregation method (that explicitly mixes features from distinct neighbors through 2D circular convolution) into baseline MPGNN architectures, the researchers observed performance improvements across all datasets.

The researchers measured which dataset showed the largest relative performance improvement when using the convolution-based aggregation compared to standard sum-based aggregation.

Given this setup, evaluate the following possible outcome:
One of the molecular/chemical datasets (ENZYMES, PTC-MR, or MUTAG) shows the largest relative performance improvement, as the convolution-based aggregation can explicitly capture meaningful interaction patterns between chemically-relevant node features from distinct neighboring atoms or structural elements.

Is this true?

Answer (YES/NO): NO